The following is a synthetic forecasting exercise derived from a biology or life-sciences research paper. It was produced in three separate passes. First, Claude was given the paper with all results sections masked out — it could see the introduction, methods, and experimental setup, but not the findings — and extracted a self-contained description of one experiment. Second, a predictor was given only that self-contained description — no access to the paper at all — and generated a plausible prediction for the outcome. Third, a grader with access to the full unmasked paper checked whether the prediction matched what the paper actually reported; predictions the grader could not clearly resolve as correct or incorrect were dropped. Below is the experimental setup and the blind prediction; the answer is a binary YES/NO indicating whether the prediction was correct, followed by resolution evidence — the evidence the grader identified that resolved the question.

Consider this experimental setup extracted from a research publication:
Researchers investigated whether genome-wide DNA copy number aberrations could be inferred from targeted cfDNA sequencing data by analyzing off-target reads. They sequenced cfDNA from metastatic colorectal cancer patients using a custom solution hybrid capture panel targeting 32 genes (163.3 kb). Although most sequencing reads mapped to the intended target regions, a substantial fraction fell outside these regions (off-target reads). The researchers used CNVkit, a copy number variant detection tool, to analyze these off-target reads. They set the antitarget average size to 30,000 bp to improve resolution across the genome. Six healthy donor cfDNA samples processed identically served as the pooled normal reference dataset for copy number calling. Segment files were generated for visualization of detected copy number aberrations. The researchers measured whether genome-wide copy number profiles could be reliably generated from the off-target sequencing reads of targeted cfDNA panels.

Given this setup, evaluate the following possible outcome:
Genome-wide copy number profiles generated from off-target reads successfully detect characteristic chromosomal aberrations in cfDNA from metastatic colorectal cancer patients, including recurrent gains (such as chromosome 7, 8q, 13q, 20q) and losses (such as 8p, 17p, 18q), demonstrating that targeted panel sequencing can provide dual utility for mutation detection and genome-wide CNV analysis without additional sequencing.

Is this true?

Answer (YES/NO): YES